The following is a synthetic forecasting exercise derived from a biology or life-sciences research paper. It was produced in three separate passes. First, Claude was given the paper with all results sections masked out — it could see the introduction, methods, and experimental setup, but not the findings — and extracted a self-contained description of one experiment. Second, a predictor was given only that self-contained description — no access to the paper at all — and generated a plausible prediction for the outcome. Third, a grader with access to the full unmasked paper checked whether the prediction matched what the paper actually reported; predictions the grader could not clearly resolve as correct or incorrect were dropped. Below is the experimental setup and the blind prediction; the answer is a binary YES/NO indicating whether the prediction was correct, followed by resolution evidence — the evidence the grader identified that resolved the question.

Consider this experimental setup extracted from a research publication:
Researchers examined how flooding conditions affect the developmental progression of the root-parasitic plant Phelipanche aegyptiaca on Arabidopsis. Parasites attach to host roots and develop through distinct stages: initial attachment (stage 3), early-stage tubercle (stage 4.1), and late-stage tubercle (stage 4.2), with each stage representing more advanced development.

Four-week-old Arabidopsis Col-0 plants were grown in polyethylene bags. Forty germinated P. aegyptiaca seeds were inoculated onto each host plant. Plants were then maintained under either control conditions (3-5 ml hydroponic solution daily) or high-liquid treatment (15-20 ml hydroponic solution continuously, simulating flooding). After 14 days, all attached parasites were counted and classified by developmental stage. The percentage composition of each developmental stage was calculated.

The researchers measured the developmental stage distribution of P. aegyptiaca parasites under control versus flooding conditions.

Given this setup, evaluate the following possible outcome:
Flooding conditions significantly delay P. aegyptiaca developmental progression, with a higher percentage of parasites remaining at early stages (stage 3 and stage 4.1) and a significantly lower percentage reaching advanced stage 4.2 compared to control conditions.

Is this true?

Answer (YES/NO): YES